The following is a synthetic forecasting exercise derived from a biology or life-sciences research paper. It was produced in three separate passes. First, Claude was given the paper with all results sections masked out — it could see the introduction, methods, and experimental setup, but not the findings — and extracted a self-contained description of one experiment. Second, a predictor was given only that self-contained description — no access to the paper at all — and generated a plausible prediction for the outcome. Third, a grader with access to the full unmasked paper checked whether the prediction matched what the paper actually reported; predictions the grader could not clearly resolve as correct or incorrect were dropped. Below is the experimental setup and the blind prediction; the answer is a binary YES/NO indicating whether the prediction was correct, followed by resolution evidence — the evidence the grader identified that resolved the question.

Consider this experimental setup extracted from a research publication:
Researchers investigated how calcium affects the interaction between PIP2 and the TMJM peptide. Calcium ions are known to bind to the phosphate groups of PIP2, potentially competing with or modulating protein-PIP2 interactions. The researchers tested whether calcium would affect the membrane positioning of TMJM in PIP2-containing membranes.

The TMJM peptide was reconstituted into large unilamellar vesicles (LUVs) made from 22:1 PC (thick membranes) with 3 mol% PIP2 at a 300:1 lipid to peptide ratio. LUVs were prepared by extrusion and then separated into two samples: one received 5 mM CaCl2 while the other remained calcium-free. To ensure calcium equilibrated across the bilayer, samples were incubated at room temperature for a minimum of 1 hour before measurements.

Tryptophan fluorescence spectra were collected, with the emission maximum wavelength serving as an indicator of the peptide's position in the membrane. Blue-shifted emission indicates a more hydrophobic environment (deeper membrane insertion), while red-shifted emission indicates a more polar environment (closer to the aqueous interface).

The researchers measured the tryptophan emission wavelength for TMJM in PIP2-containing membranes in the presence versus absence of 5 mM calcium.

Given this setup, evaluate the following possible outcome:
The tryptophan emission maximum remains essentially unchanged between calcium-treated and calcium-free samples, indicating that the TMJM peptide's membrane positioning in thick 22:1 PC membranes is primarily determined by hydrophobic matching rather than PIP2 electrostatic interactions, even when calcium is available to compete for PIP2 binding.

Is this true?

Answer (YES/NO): NO